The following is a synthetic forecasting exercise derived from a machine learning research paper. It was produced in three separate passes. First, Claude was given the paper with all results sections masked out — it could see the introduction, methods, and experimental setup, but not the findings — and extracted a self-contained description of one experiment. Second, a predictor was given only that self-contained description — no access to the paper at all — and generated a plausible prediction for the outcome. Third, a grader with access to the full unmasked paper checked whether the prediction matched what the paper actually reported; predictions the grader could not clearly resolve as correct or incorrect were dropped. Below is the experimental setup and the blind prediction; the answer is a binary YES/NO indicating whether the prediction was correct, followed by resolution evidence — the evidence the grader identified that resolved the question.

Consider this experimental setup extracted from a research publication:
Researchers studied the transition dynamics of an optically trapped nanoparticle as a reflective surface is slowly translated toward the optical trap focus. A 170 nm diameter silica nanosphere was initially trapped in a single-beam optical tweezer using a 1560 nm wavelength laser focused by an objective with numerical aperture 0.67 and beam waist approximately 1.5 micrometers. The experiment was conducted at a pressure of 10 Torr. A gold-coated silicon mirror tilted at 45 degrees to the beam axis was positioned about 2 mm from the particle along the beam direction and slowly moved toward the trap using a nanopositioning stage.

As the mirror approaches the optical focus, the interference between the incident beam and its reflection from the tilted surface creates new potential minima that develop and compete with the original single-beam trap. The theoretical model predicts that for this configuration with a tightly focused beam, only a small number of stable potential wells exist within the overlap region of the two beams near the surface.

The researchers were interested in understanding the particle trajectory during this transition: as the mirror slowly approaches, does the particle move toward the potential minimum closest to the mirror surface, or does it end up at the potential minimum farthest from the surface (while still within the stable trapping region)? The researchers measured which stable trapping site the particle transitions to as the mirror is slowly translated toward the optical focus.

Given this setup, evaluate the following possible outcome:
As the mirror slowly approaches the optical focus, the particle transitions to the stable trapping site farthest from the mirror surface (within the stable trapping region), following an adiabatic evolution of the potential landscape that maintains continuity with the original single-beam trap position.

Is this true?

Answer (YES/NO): YES